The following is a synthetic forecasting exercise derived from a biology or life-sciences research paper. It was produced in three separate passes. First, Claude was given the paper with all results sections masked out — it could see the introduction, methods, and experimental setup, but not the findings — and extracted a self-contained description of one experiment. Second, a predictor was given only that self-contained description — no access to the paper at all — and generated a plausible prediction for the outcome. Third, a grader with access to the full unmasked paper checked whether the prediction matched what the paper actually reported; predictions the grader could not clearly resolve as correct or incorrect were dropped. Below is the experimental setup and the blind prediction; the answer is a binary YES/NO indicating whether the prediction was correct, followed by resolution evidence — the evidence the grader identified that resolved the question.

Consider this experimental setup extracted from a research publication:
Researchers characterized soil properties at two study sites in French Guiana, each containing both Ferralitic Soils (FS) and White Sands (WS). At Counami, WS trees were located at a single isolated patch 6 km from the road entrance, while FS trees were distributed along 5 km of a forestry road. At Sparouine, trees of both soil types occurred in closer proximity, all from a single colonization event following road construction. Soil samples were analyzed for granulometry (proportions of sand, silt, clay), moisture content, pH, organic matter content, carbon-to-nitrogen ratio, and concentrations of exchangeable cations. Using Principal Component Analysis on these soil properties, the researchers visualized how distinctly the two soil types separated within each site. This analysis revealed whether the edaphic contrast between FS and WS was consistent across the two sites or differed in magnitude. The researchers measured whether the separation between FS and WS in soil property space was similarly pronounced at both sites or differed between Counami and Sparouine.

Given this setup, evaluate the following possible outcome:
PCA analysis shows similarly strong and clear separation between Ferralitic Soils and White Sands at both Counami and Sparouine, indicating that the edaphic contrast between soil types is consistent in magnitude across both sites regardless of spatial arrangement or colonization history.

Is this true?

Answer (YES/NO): NO